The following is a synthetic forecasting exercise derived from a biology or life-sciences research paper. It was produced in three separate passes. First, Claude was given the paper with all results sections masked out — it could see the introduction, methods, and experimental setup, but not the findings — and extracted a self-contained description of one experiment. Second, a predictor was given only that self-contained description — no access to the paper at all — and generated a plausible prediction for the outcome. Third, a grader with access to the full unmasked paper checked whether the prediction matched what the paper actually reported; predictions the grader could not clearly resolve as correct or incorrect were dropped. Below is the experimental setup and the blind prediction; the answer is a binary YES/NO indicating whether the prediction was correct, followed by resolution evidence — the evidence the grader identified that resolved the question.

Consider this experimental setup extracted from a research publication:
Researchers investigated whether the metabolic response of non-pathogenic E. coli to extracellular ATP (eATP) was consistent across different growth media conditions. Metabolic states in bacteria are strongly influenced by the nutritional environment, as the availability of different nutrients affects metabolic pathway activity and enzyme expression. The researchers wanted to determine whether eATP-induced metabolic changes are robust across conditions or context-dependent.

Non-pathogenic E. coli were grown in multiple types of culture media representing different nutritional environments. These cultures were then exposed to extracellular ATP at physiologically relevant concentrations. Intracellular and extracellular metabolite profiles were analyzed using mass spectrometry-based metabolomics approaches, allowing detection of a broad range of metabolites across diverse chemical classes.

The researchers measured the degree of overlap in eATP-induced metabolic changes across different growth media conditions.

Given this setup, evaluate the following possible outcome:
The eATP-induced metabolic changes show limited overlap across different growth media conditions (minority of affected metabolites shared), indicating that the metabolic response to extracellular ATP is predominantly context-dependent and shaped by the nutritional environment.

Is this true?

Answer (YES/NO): YES